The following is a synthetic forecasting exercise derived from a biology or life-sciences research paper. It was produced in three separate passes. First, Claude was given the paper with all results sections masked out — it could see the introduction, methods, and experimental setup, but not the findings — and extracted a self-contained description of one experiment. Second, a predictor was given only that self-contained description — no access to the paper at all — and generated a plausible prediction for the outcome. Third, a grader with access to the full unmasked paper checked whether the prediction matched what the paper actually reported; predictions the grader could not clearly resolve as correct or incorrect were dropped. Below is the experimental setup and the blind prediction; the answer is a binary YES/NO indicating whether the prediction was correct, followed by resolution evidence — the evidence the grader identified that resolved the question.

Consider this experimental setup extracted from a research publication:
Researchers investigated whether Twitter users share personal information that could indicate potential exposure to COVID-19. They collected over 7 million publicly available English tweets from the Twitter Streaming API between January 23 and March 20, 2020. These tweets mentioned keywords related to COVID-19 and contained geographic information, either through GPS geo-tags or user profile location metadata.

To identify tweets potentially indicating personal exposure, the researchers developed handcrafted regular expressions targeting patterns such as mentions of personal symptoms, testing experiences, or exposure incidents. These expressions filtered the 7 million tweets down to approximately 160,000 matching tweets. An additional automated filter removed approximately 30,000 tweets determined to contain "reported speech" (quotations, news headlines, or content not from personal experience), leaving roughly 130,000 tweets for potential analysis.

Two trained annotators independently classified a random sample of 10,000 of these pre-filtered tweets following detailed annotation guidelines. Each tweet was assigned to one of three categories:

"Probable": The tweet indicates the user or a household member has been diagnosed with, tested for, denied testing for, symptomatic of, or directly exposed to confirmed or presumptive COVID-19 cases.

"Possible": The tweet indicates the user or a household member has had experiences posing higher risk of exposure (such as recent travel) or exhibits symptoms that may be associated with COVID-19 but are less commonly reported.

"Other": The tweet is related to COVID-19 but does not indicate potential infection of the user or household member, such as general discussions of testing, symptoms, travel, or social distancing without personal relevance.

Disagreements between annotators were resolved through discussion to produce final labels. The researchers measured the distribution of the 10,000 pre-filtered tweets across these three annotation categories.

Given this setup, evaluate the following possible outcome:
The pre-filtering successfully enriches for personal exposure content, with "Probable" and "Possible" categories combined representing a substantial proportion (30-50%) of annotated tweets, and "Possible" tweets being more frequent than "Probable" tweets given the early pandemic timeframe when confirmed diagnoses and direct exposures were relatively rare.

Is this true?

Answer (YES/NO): NO